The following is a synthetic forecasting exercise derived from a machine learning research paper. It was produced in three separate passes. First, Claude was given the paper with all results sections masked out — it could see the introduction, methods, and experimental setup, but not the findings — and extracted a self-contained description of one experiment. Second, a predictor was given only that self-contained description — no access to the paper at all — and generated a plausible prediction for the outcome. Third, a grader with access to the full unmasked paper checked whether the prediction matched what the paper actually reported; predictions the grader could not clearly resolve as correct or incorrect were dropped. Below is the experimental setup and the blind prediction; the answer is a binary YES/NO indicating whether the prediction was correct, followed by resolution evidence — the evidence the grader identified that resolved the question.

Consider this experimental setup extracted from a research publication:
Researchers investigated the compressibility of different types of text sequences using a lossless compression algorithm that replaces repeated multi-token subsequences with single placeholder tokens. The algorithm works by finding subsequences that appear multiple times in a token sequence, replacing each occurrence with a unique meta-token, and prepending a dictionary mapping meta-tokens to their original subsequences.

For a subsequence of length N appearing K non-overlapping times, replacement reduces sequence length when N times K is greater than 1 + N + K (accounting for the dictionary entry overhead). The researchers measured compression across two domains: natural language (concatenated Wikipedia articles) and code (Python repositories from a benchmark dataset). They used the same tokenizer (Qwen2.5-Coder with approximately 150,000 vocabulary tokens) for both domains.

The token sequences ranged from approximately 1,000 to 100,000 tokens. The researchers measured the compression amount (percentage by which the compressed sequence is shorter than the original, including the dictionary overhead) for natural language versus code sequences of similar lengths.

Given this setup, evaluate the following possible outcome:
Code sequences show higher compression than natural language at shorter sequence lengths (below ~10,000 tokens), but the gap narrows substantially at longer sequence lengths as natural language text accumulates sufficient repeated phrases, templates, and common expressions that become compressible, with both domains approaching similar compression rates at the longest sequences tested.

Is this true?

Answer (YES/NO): NO